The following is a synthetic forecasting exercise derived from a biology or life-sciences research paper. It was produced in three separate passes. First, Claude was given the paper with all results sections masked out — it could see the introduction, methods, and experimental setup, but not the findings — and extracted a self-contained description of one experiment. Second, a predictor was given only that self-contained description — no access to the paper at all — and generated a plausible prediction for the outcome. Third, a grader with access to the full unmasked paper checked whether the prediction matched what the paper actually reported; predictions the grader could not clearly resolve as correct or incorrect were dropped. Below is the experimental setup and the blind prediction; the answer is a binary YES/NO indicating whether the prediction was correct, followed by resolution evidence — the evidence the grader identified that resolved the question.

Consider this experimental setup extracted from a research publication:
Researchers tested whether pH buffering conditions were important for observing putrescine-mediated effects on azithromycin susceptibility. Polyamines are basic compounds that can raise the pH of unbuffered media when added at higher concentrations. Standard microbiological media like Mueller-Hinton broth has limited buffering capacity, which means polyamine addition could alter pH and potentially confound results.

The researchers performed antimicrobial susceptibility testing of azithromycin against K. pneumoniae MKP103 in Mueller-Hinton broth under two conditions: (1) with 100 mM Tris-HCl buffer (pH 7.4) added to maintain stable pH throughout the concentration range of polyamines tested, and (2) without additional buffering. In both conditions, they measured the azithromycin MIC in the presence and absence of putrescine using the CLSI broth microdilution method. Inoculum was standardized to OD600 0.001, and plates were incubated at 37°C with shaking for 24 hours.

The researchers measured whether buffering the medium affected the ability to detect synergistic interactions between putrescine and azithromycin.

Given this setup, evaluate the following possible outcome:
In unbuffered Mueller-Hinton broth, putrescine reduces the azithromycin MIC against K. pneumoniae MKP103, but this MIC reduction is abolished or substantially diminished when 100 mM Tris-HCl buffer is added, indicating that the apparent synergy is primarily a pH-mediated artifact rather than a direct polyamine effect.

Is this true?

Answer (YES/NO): NO